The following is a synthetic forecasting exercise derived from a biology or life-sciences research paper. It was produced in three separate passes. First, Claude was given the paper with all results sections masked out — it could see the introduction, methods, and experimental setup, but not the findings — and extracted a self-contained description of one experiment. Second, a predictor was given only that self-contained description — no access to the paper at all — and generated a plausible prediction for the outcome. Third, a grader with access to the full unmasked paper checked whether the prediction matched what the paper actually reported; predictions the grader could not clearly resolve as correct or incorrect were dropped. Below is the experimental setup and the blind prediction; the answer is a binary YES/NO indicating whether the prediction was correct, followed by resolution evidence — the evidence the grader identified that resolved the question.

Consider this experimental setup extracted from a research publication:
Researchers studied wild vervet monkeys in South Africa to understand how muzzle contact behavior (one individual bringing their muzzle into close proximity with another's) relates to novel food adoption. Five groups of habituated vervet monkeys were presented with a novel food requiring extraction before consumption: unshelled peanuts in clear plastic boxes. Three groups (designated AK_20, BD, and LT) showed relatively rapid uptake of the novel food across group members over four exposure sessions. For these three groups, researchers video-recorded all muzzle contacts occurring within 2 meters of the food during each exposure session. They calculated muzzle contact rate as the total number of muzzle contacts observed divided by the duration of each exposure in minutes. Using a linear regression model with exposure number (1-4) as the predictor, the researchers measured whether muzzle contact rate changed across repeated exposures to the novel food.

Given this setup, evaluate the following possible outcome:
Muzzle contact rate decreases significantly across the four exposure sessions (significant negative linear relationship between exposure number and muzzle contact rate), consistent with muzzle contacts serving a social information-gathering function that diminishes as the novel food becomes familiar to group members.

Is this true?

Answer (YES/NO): YES